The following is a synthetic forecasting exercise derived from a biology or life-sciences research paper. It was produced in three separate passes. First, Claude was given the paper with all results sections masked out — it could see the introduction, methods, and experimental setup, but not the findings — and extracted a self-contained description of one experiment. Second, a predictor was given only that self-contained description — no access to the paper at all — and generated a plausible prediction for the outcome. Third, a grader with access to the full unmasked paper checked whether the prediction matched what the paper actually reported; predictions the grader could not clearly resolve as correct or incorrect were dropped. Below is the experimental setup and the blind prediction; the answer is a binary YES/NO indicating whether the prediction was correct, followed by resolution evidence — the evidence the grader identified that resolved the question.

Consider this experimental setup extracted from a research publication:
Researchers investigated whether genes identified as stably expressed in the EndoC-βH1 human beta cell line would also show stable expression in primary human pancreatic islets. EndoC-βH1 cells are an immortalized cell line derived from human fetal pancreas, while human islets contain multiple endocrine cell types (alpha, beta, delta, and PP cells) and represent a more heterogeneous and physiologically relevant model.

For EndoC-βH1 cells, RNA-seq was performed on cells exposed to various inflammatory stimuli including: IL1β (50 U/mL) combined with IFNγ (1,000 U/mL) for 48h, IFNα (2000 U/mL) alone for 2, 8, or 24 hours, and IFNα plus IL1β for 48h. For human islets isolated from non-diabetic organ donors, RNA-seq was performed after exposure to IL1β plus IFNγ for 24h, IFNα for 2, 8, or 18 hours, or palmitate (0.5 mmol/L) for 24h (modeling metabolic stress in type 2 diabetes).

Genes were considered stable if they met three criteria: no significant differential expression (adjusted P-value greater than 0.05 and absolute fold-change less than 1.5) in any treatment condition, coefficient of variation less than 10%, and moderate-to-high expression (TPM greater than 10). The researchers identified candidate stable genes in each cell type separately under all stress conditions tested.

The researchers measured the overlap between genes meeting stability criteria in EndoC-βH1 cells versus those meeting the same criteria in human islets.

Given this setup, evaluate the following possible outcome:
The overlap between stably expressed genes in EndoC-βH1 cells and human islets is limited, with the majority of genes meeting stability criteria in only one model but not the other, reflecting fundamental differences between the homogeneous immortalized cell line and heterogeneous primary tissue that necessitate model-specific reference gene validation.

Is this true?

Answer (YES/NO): NO